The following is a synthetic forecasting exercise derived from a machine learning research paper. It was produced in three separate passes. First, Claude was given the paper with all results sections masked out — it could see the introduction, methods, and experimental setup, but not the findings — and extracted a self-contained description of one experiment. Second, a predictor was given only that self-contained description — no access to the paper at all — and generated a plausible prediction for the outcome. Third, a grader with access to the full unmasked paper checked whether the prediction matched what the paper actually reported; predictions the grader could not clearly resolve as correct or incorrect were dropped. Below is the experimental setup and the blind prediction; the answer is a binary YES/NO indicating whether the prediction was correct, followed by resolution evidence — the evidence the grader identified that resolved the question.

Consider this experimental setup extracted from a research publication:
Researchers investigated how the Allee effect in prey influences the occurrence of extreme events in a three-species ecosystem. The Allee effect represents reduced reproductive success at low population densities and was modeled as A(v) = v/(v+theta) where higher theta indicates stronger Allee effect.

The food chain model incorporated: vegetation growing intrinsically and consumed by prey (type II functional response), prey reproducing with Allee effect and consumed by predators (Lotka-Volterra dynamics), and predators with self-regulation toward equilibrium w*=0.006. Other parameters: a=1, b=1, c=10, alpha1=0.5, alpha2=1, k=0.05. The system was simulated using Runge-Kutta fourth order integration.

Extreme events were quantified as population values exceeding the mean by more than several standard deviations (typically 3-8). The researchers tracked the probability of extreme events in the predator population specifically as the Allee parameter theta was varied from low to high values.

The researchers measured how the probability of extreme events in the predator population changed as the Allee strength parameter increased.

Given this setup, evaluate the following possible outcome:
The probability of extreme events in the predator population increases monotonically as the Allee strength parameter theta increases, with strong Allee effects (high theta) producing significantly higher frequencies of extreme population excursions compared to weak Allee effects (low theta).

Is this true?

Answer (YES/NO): NO